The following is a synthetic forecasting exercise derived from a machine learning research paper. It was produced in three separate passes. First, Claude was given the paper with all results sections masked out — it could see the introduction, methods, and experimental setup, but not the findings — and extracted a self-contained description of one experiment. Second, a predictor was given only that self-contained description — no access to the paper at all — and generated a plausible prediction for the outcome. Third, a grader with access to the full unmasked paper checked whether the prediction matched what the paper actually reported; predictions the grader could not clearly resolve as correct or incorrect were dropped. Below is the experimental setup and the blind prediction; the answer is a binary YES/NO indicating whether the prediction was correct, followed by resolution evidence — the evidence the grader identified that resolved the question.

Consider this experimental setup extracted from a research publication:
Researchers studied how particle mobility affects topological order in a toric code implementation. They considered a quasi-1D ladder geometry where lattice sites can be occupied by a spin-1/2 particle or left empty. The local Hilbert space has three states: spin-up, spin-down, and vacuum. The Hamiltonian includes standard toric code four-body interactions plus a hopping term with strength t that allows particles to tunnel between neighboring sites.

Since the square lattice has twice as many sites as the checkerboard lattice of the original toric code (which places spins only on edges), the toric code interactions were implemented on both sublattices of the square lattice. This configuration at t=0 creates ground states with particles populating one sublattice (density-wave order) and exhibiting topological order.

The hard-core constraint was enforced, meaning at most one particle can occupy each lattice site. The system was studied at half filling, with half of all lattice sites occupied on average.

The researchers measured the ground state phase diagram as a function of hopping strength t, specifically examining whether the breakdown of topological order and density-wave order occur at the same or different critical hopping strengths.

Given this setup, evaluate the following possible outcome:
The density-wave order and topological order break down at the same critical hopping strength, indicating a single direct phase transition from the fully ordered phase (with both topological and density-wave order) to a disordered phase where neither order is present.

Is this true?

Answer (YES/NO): YES